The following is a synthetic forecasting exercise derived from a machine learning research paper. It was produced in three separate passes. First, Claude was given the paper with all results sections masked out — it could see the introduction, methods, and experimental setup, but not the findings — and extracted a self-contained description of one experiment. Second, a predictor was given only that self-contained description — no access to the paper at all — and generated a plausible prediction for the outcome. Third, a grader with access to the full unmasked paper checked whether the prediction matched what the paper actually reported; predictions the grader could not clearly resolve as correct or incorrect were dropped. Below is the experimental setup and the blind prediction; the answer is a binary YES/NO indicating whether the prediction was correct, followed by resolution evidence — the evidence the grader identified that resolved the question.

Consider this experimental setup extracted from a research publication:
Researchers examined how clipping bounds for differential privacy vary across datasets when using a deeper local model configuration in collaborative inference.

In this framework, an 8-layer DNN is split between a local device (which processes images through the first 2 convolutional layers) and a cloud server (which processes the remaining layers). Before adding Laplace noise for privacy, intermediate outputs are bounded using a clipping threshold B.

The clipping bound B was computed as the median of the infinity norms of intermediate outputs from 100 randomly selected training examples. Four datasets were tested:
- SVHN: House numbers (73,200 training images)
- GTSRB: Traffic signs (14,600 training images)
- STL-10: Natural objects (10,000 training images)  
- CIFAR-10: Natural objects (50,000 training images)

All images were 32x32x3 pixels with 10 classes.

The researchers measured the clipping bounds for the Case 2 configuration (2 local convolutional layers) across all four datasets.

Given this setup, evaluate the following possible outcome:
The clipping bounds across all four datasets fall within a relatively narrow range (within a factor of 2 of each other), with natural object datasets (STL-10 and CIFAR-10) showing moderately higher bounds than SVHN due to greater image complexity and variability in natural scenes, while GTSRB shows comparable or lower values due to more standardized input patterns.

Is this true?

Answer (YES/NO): NO